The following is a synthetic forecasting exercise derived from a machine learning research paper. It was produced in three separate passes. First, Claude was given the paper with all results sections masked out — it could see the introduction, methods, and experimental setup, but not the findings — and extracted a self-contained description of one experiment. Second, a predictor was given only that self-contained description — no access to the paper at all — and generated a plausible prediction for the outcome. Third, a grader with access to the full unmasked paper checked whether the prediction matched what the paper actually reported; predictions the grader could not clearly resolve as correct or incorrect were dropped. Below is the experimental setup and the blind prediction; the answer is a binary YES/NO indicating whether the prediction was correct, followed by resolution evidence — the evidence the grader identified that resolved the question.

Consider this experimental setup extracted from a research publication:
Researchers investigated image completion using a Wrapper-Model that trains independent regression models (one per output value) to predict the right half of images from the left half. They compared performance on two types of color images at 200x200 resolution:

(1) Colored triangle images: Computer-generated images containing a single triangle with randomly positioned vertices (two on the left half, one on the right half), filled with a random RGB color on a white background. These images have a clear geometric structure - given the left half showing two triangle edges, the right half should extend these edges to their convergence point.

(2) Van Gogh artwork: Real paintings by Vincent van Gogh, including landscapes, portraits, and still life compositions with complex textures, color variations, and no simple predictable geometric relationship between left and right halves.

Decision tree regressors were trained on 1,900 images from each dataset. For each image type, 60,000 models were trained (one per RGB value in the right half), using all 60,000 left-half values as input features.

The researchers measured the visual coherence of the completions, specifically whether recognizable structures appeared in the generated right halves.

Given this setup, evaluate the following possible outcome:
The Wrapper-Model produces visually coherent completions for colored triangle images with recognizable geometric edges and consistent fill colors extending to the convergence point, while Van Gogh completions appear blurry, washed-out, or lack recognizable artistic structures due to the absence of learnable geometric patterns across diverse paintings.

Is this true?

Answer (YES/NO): NO